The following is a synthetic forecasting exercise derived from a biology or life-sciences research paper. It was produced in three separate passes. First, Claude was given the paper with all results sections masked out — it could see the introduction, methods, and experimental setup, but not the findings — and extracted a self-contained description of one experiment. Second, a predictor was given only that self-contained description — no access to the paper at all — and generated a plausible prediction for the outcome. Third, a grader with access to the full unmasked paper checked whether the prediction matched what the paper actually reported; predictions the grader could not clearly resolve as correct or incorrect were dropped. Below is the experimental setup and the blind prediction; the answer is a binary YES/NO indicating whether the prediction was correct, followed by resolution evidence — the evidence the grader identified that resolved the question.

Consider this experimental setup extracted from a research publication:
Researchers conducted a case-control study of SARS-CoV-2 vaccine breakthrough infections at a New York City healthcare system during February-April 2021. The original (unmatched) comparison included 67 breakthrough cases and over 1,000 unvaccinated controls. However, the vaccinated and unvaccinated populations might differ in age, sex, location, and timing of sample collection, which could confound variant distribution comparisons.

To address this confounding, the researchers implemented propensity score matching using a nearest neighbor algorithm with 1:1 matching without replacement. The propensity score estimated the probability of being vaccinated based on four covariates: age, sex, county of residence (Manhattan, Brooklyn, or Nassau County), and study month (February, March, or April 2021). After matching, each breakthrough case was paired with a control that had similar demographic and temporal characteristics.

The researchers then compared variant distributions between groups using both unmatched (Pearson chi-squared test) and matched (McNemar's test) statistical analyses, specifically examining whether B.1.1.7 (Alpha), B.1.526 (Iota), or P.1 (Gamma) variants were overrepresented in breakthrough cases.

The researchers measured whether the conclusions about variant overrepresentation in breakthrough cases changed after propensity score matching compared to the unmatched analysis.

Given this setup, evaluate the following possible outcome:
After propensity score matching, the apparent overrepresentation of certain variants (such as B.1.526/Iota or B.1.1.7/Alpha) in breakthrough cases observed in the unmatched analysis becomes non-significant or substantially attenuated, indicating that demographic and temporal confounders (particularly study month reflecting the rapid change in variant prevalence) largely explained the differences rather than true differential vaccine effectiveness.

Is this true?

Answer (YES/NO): NO